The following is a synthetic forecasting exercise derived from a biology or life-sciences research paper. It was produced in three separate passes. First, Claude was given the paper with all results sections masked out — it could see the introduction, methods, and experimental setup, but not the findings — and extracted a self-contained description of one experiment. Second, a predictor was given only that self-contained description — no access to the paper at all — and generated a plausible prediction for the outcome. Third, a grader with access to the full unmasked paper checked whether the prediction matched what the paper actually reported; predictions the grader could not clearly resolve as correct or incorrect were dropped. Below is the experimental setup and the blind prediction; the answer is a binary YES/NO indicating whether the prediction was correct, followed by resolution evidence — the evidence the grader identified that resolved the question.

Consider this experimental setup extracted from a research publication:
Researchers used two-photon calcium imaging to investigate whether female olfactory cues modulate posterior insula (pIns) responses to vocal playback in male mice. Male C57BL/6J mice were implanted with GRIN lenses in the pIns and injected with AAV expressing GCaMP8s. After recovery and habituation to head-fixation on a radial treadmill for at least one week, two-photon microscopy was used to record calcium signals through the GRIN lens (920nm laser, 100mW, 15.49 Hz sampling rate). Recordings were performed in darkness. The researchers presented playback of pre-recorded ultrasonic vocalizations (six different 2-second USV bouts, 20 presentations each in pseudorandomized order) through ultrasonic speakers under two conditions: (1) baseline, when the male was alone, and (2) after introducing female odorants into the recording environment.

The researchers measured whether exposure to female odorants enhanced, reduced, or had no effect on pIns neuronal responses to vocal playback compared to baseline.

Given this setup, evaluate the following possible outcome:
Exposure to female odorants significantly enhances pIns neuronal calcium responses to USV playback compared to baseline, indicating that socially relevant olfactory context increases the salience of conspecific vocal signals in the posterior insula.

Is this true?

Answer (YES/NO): YES